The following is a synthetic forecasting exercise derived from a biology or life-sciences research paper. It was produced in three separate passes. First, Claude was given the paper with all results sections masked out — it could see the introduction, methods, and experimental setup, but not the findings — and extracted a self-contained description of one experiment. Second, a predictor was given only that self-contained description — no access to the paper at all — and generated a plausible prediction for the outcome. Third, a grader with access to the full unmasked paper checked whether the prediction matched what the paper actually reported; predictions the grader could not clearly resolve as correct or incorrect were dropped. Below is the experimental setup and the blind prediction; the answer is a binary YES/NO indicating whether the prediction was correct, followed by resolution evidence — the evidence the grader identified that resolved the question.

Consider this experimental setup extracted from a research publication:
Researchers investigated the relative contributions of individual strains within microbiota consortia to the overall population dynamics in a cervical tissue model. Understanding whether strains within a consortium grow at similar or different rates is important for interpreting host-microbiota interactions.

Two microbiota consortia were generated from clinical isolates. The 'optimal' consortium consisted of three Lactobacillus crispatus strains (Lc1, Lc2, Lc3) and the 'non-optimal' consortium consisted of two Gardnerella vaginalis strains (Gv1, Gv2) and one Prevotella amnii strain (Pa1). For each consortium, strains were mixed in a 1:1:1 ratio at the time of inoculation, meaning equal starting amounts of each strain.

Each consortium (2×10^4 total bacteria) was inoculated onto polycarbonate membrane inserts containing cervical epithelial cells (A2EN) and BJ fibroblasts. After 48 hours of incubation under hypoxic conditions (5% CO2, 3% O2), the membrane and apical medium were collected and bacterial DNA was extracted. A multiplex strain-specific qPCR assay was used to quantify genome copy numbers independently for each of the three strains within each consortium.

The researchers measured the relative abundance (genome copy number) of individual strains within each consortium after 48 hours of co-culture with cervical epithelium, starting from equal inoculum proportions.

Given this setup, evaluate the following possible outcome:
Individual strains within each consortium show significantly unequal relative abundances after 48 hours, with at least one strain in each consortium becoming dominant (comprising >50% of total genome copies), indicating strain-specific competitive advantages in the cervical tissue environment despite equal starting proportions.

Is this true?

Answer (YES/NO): NO